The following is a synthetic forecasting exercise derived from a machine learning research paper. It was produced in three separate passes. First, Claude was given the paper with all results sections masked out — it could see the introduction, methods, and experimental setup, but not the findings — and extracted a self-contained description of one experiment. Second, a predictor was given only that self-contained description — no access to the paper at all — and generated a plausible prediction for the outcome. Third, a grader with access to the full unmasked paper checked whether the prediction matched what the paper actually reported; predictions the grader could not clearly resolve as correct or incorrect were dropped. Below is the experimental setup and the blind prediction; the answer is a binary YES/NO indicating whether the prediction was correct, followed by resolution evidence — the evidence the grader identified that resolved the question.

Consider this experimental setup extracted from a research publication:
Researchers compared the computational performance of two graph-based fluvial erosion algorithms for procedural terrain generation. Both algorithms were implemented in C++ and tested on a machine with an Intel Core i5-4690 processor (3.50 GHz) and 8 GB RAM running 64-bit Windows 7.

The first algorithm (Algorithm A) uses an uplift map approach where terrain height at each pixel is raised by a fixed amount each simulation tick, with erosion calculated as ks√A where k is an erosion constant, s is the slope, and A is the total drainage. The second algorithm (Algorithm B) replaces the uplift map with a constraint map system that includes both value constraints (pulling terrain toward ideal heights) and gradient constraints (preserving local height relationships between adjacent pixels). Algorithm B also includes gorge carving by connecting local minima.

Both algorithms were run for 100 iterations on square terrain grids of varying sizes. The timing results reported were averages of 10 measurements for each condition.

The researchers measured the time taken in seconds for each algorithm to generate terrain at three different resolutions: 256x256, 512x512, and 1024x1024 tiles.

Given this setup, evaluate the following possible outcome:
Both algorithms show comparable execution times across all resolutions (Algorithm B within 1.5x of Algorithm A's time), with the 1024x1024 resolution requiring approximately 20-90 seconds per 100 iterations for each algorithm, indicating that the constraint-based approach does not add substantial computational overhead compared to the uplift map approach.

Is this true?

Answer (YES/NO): NO